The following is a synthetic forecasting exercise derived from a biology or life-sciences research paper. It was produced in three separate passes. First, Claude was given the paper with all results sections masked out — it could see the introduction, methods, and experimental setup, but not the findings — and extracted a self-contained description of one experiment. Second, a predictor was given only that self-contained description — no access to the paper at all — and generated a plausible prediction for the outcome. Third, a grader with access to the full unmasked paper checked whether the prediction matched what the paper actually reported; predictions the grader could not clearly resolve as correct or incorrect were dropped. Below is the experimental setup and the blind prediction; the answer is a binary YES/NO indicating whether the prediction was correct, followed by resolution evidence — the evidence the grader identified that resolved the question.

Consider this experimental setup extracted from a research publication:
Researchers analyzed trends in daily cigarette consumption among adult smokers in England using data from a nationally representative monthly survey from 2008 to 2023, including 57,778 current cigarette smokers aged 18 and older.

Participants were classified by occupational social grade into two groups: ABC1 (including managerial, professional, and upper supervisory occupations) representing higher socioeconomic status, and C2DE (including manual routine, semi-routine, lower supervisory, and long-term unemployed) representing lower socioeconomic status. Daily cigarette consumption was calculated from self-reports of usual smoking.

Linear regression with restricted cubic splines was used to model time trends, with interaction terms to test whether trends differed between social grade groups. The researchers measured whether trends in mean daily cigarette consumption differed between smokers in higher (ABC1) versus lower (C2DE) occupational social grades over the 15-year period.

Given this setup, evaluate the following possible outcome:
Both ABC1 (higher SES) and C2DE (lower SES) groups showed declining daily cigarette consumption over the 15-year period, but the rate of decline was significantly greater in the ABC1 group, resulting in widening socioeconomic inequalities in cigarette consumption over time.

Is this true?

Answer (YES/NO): NO